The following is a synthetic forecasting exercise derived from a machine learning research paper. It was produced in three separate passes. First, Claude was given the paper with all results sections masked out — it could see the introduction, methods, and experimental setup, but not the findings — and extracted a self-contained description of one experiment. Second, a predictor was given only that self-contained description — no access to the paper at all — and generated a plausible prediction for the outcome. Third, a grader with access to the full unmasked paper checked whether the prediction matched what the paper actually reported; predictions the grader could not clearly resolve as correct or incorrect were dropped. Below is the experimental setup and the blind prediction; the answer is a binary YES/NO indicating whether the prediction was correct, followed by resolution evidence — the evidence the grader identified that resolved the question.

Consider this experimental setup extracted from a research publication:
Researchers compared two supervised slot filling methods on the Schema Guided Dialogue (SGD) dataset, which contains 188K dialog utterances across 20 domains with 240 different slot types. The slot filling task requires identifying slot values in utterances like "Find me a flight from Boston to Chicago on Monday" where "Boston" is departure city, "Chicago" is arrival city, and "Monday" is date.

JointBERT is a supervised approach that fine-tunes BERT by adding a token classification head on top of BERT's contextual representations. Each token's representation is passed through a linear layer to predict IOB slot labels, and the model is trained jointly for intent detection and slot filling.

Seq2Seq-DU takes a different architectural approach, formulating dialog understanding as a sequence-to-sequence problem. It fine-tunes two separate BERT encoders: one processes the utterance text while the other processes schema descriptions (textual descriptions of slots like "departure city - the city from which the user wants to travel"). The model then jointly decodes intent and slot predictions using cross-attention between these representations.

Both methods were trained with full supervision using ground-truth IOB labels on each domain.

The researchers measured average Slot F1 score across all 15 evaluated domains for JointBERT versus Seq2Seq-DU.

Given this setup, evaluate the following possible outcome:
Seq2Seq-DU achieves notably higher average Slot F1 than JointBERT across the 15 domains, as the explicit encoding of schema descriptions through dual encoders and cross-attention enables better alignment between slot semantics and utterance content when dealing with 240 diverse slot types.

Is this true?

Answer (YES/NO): NO